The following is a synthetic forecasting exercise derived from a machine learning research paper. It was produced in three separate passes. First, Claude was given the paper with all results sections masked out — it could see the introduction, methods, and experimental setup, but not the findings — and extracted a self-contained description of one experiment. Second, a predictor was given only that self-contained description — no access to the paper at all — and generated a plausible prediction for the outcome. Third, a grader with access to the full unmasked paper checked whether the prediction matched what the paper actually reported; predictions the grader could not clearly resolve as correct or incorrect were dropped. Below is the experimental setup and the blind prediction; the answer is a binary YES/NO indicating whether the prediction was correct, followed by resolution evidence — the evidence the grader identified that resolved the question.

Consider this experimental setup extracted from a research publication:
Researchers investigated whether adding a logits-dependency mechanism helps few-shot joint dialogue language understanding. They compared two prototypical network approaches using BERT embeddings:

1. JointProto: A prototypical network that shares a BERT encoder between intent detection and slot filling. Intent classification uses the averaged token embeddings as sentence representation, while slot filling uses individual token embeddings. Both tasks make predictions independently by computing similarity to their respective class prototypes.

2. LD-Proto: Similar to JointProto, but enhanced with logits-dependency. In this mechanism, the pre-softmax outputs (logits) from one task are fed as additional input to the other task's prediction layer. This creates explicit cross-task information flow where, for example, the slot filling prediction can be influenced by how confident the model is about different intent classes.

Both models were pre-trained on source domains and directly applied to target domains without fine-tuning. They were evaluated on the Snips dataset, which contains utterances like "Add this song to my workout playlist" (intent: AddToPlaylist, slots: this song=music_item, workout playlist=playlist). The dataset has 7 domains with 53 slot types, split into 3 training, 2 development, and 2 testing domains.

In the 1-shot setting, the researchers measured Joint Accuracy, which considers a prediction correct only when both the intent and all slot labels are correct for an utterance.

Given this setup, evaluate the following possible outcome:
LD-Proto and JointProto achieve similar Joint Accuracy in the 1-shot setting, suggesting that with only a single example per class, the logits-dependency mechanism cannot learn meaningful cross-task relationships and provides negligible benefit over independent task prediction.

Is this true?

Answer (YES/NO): NO